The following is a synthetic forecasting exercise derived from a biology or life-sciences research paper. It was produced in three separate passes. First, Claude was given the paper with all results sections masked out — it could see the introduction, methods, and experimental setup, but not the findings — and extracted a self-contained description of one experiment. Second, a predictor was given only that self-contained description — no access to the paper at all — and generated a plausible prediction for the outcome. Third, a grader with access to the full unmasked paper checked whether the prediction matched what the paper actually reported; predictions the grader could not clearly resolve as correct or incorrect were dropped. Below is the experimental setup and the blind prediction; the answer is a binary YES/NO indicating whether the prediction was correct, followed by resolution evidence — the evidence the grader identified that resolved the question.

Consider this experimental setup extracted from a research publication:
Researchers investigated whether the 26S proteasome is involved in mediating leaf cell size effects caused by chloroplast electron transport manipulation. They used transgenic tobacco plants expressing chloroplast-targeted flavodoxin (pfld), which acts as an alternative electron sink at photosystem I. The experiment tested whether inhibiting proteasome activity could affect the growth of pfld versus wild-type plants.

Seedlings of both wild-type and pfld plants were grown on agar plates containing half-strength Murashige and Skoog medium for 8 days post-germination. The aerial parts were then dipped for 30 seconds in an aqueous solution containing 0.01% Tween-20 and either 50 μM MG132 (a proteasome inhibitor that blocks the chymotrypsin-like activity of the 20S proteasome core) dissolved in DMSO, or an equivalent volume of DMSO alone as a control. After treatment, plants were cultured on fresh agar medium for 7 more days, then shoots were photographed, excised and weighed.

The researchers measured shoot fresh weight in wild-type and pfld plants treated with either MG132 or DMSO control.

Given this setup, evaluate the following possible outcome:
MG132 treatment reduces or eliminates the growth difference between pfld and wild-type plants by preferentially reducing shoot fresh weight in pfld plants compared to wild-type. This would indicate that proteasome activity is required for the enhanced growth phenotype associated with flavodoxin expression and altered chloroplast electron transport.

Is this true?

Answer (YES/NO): NO